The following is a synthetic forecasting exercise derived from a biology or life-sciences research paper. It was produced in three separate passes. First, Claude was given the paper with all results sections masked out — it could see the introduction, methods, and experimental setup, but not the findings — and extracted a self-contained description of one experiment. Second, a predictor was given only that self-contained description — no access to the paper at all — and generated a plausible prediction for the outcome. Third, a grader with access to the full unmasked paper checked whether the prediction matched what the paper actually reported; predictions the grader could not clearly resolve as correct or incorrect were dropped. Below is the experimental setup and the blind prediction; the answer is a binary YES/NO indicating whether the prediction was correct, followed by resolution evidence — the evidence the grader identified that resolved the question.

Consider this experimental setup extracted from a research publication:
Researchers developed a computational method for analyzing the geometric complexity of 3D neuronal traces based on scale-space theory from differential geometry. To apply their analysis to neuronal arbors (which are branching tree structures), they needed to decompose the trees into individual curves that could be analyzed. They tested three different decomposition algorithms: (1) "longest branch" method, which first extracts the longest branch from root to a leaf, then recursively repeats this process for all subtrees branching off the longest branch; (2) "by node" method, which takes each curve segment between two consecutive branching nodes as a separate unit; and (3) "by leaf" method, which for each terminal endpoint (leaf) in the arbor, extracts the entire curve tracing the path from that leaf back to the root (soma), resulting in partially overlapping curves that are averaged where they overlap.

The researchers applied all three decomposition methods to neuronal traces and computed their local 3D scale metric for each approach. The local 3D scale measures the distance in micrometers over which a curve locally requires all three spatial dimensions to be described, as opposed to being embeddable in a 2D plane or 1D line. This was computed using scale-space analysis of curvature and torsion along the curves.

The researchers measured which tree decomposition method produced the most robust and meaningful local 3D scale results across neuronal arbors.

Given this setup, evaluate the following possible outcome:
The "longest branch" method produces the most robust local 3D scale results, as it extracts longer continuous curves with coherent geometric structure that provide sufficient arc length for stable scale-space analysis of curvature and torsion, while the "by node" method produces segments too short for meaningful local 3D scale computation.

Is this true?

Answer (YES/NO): NO